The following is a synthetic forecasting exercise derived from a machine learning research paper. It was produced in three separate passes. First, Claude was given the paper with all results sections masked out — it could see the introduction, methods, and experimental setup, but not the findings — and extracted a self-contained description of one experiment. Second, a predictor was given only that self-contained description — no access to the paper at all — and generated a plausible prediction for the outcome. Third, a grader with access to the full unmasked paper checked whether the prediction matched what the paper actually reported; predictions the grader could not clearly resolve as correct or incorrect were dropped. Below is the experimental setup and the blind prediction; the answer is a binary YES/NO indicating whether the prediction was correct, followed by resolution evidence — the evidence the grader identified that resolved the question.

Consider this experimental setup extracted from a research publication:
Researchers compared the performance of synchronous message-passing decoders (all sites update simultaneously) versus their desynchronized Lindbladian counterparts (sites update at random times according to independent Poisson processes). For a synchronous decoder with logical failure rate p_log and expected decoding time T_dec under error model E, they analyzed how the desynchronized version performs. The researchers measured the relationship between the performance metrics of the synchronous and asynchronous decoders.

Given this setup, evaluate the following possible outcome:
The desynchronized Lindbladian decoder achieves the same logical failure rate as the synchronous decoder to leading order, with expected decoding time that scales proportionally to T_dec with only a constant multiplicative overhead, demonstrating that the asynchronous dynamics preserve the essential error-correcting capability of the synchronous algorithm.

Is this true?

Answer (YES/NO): YES